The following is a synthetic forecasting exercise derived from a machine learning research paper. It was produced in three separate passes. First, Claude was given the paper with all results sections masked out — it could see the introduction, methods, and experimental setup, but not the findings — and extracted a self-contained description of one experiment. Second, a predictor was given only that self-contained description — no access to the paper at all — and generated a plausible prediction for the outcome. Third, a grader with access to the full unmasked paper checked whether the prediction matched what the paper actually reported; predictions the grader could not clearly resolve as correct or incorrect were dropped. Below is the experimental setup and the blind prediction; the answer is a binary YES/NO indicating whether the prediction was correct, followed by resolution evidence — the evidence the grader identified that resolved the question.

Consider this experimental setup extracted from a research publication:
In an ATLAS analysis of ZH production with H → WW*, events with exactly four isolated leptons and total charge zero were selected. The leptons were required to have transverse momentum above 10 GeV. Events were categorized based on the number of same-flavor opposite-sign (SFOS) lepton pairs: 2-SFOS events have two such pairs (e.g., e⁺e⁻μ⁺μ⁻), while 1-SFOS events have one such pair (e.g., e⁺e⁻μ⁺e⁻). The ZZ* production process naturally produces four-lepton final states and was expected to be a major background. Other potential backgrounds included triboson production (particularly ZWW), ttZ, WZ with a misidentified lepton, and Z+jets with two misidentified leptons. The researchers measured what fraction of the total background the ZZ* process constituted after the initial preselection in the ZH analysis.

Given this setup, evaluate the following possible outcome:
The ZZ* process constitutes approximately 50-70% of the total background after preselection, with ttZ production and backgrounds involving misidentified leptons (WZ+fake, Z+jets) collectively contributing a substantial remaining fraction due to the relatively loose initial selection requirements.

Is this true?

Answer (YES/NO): NO